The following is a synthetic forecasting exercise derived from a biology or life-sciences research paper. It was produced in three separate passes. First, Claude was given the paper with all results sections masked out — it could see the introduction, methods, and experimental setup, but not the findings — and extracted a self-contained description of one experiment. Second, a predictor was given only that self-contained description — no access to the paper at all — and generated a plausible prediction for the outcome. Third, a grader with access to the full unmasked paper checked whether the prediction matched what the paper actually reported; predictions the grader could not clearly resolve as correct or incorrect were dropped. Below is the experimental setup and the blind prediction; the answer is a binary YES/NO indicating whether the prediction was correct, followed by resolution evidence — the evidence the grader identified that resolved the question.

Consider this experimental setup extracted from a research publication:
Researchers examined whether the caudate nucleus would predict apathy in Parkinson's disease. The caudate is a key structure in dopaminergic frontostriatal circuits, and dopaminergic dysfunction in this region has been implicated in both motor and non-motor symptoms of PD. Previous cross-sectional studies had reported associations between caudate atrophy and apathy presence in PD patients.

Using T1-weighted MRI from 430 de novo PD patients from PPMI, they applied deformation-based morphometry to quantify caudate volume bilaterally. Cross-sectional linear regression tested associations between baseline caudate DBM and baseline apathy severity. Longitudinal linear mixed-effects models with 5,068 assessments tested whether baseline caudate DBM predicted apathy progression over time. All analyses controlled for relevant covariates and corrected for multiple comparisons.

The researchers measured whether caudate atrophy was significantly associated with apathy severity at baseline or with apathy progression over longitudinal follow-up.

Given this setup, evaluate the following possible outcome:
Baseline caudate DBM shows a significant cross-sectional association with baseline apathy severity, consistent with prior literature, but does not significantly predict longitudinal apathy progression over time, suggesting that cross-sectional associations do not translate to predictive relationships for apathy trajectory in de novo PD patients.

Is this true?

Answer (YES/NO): NO